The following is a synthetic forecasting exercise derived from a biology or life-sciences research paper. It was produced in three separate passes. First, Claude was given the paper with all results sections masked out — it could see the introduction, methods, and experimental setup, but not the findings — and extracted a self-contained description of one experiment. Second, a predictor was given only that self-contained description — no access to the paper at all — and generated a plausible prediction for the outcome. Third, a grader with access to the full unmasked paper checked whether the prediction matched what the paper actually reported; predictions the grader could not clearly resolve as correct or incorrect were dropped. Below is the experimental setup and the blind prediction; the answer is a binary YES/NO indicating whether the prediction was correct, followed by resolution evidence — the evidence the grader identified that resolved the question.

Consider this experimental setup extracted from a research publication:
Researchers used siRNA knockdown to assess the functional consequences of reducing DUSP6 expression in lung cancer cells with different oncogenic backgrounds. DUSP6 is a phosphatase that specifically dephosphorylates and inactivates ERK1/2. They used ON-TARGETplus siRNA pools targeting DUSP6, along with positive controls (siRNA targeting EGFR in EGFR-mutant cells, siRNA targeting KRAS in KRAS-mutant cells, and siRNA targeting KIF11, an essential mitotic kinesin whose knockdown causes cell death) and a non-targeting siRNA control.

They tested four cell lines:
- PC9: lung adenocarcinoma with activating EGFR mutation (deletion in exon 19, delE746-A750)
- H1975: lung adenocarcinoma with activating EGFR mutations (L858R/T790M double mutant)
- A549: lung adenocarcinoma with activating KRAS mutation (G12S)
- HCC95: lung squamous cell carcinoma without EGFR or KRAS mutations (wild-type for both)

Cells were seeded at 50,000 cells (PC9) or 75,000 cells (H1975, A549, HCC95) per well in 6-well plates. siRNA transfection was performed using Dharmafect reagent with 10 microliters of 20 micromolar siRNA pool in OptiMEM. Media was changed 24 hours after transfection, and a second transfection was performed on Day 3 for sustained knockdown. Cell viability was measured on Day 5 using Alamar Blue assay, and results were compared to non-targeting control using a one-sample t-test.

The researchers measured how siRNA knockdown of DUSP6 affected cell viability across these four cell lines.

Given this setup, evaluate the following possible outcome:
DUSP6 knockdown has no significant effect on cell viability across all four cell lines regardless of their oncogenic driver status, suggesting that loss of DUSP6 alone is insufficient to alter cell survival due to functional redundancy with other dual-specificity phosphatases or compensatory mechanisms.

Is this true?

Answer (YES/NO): NO